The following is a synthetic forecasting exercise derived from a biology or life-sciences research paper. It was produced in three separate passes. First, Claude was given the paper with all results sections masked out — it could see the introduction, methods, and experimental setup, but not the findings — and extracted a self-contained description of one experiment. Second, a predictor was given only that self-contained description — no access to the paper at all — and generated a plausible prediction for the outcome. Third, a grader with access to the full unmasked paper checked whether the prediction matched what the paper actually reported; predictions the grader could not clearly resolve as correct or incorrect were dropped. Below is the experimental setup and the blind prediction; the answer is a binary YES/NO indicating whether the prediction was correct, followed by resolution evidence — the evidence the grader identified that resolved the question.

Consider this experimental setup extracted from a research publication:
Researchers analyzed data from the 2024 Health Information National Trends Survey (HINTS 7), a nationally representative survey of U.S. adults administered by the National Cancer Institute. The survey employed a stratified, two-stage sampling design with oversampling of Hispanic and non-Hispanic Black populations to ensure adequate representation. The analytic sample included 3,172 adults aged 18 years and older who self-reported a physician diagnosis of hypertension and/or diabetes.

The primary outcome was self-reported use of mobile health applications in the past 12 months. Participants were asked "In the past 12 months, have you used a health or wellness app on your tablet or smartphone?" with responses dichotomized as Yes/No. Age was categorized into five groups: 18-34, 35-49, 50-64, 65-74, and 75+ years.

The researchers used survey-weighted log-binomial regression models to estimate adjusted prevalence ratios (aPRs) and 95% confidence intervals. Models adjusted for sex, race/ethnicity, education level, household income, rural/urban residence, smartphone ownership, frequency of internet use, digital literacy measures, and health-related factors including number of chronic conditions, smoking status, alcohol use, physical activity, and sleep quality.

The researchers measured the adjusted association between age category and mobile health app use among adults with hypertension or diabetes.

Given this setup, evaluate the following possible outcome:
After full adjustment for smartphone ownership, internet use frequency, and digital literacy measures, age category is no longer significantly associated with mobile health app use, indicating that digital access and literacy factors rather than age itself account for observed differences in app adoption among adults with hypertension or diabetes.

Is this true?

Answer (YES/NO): NO